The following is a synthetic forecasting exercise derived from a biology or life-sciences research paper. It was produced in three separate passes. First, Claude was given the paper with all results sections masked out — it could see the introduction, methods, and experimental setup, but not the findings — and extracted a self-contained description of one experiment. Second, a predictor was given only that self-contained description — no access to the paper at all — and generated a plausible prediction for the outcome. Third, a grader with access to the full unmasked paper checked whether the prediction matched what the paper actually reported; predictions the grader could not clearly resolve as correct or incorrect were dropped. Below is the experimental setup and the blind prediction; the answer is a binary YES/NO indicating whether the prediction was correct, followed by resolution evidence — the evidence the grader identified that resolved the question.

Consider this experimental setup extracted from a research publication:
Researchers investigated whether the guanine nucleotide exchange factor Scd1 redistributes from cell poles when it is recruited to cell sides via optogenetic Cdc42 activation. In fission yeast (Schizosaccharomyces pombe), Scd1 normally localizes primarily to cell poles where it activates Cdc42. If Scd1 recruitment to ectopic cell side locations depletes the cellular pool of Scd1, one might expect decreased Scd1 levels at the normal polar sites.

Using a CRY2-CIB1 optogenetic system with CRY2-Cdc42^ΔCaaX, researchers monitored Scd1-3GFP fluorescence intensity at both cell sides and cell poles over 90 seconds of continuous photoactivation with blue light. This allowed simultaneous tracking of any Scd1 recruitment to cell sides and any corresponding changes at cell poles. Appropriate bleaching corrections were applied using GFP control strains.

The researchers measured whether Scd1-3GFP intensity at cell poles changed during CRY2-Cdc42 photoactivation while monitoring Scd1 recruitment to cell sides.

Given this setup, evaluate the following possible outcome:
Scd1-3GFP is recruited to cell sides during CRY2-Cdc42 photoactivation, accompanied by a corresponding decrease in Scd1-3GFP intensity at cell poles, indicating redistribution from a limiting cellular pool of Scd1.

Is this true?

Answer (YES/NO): YES